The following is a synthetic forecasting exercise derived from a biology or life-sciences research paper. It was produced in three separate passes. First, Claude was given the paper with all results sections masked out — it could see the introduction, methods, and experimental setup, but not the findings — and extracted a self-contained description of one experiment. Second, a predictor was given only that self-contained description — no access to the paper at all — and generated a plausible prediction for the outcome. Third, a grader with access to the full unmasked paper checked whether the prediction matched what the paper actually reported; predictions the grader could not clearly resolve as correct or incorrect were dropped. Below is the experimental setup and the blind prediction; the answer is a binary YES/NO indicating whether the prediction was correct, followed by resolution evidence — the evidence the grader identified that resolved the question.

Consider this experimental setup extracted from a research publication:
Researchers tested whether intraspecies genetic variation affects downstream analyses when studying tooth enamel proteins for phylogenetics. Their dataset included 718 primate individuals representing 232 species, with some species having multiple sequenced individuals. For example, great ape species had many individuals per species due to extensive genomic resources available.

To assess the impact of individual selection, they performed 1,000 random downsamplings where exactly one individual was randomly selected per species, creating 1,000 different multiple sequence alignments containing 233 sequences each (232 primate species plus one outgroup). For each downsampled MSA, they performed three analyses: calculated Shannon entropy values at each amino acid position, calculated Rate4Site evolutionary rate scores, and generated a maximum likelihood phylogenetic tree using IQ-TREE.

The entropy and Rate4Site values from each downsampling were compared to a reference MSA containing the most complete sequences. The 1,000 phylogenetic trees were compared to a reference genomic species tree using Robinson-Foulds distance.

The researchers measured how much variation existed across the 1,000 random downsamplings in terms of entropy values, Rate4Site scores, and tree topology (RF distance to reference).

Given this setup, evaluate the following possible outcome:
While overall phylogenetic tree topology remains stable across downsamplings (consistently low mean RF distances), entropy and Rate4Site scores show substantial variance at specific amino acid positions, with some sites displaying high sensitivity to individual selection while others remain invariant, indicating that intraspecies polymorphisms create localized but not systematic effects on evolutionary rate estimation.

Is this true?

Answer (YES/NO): NO